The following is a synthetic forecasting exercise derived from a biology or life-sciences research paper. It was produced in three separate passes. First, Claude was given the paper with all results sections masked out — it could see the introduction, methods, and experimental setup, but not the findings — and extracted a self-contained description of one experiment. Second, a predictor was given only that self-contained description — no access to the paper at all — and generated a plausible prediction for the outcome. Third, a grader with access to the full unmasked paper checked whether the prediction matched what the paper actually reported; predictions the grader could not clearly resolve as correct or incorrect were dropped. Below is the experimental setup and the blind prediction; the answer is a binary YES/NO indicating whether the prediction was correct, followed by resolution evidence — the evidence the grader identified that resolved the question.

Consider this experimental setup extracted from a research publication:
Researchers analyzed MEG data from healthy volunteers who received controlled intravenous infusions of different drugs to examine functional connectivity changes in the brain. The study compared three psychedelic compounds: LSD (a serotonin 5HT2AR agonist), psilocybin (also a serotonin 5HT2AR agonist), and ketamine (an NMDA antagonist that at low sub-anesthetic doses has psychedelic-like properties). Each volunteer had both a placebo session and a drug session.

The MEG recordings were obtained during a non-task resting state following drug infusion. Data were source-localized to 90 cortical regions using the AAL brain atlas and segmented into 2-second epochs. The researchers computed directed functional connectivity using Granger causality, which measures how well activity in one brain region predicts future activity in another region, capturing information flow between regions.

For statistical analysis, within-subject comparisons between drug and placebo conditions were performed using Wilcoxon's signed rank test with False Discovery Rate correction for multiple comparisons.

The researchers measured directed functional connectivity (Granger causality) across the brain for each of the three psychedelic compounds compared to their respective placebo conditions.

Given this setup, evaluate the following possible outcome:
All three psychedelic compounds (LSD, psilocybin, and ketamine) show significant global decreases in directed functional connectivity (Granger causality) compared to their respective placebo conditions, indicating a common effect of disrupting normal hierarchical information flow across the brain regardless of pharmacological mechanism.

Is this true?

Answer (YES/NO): YES